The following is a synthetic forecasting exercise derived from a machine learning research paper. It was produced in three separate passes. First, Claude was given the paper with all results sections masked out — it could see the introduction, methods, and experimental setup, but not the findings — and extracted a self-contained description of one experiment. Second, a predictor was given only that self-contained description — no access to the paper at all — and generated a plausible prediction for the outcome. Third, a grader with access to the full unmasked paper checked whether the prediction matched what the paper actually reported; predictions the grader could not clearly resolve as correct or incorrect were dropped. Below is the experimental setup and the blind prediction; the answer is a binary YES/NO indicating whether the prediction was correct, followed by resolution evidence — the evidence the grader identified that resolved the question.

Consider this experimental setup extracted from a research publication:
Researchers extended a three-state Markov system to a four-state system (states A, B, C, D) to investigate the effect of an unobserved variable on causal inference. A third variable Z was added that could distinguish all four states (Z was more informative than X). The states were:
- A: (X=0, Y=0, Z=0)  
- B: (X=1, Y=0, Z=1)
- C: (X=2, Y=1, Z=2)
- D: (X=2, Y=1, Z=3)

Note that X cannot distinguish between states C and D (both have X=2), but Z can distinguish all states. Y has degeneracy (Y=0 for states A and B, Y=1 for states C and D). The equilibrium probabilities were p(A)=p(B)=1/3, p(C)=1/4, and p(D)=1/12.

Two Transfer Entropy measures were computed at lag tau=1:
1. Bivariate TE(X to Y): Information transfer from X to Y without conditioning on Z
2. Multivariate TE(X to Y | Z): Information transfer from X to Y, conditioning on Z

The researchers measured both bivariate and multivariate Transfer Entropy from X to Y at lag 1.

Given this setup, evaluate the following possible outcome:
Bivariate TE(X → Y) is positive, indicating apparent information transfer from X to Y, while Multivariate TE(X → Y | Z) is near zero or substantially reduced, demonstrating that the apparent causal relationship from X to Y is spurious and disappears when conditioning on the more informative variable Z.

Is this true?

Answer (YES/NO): YES